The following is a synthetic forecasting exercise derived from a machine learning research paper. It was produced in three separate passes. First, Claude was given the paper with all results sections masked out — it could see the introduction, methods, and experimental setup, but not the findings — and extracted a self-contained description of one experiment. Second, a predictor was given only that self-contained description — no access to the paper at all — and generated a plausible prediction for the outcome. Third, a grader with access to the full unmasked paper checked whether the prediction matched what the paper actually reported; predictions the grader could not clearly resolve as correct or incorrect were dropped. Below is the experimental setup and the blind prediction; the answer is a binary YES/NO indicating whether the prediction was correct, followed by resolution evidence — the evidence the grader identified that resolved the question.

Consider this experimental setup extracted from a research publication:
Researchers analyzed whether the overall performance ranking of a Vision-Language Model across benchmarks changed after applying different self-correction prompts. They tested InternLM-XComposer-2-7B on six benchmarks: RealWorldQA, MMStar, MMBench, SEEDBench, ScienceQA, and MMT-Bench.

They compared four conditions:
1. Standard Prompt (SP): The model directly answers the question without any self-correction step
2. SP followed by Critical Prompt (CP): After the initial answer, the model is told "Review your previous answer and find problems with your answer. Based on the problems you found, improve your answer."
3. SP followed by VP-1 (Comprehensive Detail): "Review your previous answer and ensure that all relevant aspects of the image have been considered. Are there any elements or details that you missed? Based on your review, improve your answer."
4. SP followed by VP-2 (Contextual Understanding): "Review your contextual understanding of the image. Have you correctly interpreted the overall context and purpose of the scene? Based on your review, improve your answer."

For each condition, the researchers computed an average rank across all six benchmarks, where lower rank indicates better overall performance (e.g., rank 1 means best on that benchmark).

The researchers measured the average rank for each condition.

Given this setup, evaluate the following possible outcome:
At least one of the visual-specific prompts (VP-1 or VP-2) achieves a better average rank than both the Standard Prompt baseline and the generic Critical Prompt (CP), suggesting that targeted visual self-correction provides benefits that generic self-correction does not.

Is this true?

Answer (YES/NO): NO